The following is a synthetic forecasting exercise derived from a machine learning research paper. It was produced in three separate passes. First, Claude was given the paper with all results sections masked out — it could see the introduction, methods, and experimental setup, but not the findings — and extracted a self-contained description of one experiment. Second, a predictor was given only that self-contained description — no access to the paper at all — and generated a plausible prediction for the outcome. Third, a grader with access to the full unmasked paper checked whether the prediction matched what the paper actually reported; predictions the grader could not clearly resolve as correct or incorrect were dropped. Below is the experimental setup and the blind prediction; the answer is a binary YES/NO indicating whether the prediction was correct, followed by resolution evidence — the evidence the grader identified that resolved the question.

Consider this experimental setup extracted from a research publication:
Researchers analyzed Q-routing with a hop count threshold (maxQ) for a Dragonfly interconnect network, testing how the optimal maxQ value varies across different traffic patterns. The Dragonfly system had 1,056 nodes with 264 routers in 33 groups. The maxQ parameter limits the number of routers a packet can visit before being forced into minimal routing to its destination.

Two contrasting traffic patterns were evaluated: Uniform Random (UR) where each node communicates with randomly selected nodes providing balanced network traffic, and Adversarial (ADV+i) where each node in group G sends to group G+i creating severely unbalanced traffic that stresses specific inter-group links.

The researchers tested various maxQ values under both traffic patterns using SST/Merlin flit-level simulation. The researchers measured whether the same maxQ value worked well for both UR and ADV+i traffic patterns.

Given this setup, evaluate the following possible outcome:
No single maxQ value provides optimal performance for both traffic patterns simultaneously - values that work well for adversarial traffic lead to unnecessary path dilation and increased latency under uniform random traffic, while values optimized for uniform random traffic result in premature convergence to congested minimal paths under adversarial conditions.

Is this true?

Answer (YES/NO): YES